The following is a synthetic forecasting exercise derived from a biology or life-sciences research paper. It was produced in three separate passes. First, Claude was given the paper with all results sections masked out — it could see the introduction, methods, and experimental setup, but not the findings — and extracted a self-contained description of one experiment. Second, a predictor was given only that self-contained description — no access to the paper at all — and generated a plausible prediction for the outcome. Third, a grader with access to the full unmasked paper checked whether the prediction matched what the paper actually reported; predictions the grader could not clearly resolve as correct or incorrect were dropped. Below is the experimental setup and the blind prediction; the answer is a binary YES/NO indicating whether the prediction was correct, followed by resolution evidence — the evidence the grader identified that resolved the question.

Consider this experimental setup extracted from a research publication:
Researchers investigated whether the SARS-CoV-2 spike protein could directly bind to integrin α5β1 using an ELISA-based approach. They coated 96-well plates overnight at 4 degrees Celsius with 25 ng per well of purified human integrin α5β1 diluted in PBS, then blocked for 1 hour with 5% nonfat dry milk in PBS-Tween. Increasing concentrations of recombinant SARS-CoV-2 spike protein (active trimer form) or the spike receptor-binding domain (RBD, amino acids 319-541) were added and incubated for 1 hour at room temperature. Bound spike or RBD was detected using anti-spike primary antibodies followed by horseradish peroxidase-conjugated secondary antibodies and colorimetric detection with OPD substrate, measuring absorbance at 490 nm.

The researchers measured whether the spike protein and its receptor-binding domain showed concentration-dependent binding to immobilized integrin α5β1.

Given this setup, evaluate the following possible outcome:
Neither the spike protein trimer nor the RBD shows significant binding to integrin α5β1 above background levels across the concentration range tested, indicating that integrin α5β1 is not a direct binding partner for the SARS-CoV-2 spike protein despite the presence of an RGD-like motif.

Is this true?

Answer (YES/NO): NO